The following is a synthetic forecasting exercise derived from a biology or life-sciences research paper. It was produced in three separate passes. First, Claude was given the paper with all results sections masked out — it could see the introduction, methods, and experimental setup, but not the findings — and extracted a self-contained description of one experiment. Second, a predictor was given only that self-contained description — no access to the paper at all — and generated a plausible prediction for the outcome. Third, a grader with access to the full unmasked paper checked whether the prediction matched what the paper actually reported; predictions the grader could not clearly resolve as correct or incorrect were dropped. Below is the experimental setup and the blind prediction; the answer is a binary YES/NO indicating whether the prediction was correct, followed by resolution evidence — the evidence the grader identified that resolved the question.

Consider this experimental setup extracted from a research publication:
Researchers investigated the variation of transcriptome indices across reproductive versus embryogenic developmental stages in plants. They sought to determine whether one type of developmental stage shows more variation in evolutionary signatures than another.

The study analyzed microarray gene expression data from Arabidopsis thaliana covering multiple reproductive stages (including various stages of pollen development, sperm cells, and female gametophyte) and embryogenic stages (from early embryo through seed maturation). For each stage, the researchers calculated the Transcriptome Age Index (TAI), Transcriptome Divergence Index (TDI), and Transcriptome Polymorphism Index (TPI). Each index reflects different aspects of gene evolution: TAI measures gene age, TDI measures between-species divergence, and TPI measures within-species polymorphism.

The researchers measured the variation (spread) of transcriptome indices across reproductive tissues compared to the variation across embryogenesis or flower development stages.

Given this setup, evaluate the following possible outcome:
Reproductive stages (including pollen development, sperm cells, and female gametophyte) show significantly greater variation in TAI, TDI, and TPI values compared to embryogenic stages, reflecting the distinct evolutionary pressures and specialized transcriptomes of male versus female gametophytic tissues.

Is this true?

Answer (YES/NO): YES